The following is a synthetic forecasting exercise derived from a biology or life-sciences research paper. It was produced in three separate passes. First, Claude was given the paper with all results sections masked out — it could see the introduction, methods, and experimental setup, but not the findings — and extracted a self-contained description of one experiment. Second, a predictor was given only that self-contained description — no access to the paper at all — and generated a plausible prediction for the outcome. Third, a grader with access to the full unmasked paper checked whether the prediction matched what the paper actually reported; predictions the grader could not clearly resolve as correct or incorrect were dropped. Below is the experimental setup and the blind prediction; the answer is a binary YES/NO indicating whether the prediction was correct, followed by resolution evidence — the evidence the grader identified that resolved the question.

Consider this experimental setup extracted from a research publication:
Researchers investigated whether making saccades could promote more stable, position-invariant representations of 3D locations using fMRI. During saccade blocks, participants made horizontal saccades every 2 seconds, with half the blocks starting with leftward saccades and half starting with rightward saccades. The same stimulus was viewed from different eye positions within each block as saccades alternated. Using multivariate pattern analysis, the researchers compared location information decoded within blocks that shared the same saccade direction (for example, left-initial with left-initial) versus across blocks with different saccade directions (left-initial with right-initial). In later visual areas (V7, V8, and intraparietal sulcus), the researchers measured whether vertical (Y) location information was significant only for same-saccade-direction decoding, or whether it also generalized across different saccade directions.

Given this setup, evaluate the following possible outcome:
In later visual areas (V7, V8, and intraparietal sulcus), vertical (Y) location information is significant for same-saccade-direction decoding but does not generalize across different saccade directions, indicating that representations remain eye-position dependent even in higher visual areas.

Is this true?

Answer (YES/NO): NO